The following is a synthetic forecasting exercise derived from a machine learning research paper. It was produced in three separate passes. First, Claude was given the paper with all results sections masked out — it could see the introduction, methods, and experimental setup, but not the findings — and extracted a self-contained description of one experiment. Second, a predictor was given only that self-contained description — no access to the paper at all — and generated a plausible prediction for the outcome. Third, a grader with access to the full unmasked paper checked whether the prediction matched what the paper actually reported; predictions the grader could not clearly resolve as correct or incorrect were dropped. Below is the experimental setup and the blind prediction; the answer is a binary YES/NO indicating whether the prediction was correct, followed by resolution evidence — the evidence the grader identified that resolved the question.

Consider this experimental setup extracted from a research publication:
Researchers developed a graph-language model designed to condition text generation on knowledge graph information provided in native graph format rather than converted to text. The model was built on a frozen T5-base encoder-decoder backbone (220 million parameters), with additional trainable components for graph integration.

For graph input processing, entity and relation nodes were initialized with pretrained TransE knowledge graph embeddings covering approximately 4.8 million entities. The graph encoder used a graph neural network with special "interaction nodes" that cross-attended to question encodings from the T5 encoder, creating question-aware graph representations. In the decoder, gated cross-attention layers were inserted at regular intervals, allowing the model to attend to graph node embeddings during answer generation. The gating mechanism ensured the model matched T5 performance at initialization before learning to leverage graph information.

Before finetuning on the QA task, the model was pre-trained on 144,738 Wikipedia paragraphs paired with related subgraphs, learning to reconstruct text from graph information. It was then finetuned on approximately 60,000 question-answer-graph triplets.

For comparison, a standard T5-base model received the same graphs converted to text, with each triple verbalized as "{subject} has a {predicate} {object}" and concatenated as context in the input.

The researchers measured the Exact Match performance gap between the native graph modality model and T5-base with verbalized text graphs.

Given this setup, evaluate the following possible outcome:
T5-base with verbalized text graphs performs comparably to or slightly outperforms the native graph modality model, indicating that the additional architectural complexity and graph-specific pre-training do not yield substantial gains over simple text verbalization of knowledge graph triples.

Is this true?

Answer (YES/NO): NO